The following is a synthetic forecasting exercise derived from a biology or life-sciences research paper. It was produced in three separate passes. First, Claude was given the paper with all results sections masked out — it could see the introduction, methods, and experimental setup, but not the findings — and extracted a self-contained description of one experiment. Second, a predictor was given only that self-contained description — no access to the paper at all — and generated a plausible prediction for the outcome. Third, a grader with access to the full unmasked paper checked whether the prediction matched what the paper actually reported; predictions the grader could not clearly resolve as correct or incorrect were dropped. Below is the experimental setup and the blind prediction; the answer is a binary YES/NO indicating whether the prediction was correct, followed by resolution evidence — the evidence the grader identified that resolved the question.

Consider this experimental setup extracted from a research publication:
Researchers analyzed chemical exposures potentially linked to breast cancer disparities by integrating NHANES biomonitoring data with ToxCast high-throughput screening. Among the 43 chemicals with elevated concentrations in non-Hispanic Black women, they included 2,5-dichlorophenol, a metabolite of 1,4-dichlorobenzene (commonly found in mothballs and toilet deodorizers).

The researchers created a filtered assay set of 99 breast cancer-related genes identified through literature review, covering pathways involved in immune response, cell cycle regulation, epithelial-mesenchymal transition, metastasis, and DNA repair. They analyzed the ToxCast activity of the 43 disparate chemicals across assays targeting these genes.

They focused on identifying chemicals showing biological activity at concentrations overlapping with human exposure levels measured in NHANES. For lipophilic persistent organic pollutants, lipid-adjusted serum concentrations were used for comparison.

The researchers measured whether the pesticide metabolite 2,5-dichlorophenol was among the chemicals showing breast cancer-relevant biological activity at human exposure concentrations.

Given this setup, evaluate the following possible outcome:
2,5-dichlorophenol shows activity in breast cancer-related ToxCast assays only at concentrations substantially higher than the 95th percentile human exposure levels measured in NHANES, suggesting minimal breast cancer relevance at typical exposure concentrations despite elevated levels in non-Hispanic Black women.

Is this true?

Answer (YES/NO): NO